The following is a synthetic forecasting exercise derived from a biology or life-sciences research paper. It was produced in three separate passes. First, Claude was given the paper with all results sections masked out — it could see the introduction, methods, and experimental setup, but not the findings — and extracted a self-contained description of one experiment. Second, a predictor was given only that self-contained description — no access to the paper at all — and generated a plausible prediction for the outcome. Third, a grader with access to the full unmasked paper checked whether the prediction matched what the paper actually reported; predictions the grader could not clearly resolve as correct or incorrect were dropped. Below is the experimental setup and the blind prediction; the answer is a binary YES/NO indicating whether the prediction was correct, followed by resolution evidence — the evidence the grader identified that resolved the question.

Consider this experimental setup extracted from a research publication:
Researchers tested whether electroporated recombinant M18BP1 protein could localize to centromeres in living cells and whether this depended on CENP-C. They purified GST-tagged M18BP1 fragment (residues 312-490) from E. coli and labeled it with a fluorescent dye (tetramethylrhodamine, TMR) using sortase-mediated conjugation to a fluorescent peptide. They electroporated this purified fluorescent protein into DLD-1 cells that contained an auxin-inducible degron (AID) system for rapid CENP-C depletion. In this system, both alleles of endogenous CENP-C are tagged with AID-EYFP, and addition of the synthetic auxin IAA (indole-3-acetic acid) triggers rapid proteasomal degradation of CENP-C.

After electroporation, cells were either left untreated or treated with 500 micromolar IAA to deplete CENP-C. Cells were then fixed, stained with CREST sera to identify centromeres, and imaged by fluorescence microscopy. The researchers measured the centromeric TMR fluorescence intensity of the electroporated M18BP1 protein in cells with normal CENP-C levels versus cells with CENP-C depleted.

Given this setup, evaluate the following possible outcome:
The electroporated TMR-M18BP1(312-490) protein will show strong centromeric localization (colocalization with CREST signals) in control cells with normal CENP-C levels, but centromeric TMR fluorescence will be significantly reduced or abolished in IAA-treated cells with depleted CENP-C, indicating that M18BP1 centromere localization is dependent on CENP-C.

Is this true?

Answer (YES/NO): YES